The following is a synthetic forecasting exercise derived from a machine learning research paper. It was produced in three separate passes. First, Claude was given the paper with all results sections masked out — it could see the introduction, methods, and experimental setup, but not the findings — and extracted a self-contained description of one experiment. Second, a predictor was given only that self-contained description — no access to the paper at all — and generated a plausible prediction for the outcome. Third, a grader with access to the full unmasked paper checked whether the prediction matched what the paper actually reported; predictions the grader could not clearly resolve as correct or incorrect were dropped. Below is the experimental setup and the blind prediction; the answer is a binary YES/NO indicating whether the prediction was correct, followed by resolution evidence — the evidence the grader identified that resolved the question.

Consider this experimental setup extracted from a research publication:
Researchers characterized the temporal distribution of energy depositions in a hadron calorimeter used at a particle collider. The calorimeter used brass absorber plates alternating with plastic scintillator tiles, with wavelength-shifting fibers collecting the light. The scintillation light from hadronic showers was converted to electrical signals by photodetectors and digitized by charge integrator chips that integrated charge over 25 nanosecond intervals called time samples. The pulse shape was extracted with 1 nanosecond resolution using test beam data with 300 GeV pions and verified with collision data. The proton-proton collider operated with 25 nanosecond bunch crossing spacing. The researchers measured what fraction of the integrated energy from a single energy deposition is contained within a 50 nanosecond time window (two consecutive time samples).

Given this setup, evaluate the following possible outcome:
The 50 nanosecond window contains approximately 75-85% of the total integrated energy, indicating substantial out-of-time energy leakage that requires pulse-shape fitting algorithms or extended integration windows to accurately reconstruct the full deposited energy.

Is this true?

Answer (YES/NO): NO